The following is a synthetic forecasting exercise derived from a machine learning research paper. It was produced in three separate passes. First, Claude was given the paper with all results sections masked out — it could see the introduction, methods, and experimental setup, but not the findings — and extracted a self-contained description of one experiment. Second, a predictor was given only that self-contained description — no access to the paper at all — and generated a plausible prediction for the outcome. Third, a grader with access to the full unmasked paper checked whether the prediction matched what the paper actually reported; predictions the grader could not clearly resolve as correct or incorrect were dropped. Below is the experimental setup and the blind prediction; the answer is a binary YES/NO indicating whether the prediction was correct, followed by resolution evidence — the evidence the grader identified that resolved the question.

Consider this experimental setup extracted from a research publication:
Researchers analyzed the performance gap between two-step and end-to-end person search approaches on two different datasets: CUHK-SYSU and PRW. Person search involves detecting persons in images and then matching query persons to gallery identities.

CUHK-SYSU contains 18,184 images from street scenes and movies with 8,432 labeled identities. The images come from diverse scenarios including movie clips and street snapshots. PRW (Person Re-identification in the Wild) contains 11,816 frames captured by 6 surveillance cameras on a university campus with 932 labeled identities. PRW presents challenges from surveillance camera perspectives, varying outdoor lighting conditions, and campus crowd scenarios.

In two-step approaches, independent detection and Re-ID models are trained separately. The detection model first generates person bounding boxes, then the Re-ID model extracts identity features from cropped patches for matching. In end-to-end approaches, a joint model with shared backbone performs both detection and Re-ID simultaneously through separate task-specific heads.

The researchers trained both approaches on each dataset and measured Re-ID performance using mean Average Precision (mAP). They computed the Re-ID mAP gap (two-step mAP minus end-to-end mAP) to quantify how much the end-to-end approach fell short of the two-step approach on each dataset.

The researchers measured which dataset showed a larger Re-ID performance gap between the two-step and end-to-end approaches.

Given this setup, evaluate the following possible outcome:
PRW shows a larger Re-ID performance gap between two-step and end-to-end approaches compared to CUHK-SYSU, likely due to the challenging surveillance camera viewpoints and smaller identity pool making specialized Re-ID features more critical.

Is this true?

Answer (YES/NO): YES